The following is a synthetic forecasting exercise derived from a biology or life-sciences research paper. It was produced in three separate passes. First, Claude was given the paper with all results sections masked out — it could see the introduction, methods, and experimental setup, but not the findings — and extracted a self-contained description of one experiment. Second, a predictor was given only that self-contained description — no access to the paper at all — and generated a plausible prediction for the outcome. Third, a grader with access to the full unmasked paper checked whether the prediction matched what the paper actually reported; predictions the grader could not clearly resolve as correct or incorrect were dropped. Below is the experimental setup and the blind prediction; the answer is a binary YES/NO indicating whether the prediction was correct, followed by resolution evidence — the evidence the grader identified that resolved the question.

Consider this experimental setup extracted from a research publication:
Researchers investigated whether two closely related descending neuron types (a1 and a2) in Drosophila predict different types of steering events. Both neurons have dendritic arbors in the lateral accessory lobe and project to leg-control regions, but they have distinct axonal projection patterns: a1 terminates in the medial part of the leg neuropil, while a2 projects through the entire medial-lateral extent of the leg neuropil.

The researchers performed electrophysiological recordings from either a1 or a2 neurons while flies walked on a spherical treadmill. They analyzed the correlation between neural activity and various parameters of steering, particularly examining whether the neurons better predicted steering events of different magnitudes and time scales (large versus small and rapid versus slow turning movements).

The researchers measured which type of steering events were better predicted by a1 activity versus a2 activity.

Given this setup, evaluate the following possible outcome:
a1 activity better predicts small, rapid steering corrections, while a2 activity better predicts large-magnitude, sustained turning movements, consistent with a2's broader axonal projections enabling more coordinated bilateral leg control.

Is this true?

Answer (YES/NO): NO